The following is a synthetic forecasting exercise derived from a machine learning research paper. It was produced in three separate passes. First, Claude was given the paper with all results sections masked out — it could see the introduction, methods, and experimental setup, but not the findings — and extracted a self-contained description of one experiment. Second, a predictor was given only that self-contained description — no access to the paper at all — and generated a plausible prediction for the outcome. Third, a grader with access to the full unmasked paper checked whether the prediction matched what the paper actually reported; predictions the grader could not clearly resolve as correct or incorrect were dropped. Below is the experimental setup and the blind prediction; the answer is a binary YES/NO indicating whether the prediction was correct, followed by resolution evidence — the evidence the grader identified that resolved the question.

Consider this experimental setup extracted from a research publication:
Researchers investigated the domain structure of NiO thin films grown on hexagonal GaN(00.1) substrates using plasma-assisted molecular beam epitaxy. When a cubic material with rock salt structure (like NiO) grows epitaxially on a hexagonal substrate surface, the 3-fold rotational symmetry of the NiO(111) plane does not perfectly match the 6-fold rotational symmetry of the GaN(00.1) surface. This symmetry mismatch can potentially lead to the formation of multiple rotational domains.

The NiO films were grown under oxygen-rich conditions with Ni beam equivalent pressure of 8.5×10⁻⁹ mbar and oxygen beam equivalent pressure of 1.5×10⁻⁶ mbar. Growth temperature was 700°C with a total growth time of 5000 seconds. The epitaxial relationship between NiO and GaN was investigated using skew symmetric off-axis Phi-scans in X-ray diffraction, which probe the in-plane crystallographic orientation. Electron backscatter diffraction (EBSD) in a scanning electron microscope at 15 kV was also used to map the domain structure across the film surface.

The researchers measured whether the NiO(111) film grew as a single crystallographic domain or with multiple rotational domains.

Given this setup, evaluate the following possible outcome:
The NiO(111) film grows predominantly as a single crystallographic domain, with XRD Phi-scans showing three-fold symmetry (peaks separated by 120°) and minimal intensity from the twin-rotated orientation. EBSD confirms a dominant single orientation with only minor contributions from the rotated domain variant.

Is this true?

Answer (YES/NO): NO